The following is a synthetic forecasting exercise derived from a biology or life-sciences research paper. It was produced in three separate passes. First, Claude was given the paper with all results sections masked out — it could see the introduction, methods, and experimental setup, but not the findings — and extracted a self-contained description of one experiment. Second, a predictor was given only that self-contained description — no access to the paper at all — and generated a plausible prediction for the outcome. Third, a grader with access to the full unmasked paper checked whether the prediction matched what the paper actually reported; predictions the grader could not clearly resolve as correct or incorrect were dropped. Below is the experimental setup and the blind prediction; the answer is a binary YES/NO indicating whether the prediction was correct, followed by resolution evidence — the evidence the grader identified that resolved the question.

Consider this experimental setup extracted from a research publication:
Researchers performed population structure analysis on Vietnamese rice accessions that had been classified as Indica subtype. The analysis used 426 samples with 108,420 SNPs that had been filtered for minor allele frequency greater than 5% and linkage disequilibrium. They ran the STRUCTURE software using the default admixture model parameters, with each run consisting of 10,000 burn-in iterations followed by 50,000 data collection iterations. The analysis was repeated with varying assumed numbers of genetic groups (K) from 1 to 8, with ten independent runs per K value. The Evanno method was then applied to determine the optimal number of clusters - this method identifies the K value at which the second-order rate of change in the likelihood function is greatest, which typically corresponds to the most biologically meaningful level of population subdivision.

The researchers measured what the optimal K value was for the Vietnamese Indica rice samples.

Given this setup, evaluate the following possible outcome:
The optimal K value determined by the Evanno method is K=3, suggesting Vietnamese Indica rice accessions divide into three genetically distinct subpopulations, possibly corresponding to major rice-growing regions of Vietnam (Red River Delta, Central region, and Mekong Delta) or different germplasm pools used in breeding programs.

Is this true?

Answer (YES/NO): NO